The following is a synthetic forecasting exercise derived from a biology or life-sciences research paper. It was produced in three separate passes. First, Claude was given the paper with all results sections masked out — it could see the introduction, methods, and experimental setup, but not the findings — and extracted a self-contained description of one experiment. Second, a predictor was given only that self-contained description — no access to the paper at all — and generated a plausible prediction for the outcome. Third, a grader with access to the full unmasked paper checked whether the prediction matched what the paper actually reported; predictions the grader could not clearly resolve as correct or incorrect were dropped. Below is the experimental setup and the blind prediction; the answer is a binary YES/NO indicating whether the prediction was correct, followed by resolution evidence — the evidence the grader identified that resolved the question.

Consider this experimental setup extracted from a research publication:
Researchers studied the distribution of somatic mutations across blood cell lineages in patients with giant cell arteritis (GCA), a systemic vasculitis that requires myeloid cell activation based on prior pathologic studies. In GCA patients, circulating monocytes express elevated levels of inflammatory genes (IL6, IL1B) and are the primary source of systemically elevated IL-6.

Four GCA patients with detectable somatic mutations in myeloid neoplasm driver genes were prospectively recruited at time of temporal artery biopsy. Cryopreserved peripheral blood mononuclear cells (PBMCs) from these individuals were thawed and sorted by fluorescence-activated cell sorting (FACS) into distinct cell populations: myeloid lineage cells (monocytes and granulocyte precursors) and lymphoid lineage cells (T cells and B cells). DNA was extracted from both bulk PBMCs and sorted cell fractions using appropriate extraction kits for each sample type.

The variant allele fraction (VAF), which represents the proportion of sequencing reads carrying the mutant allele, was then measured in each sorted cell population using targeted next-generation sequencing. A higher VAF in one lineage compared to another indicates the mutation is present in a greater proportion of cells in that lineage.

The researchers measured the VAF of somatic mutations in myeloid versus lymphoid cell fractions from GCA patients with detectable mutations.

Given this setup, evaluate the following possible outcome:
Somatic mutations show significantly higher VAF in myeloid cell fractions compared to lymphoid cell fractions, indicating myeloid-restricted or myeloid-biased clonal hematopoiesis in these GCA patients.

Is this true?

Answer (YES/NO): NO